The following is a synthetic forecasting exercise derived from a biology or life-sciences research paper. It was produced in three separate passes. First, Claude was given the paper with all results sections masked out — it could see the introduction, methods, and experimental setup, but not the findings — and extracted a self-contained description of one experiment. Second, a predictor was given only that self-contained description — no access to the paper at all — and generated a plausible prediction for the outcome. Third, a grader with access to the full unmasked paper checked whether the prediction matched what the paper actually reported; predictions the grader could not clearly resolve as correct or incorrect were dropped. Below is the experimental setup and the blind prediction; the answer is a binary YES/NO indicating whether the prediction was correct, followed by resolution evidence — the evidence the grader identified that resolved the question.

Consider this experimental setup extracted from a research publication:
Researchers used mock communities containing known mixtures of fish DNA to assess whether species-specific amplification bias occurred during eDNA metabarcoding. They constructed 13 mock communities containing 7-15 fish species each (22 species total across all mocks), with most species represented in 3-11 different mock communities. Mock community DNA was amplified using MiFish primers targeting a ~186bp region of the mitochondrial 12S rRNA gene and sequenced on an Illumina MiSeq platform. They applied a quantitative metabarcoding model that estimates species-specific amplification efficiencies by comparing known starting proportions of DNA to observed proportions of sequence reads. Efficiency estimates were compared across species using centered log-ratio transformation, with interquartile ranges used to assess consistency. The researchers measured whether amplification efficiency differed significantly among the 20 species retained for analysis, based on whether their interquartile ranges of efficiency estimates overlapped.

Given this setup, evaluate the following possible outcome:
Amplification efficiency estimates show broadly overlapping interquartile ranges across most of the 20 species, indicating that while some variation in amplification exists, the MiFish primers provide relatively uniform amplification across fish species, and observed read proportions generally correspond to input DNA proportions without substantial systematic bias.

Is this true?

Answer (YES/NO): YES